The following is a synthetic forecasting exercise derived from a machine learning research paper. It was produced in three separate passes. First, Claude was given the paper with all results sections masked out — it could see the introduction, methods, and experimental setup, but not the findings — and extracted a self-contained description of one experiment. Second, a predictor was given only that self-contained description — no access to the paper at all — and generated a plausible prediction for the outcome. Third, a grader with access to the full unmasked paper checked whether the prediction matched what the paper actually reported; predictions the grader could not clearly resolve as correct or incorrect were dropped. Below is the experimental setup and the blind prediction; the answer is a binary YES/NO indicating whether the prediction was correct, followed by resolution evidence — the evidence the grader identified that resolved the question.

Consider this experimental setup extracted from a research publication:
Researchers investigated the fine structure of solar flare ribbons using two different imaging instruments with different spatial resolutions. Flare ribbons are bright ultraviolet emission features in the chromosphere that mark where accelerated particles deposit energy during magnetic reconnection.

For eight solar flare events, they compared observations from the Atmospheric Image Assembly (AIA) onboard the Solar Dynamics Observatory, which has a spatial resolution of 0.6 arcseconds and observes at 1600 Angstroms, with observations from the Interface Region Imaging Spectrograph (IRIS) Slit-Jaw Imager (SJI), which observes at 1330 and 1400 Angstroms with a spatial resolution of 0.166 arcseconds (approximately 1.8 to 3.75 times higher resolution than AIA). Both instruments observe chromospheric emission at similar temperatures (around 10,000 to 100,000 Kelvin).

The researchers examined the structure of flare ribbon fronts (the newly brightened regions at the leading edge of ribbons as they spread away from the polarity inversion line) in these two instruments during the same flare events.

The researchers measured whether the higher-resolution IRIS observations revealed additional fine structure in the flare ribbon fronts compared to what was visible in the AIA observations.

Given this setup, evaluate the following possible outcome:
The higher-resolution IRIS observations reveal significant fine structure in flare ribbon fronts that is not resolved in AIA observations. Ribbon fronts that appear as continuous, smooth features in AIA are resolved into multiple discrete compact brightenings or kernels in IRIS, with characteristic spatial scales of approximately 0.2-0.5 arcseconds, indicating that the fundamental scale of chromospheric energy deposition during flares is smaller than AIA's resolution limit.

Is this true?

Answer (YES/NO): NO